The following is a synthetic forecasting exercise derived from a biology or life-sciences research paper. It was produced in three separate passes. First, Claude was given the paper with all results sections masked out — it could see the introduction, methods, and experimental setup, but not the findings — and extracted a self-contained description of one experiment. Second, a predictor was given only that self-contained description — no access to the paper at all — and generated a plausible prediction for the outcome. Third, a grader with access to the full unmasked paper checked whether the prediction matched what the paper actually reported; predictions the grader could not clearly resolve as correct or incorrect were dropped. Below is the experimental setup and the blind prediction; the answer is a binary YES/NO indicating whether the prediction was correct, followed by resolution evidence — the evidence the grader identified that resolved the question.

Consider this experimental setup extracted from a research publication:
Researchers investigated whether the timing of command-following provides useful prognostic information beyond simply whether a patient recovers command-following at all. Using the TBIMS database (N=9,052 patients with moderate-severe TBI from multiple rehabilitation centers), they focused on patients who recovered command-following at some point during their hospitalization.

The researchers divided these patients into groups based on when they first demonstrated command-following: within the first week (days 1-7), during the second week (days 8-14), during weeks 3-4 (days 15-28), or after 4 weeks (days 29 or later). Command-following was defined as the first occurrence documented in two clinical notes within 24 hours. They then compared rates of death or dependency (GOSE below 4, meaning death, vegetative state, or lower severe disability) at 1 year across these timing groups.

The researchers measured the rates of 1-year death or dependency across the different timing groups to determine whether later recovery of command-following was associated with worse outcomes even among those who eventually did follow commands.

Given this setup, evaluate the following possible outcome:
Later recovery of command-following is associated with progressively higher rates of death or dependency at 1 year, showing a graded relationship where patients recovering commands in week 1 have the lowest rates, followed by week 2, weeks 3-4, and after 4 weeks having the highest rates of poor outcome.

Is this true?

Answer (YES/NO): YES